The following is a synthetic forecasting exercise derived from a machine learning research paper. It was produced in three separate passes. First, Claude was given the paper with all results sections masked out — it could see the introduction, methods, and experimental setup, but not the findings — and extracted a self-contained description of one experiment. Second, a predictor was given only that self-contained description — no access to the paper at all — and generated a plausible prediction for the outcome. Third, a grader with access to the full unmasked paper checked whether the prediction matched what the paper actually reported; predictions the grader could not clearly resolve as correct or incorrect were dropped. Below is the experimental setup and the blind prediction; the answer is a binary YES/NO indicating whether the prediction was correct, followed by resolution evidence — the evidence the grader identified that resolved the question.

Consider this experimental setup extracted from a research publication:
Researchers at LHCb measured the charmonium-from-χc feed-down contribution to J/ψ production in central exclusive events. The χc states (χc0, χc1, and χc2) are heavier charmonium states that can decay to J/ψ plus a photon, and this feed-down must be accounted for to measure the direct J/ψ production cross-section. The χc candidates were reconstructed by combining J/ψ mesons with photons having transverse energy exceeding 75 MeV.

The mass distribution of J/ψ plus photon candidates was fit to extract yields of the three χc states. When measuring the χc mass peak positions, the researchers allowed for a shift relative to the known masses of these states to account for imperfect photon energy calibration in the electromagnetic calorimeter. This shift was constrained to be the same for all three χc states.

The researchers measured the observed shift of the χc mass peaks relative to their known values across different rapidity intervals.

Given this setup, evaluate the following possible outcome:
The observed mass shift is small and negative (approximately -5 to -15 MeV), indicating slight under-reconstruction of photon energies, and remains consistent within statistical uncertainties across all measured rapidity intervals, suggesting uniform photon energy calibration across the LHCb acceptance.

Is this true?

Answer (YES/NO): NO